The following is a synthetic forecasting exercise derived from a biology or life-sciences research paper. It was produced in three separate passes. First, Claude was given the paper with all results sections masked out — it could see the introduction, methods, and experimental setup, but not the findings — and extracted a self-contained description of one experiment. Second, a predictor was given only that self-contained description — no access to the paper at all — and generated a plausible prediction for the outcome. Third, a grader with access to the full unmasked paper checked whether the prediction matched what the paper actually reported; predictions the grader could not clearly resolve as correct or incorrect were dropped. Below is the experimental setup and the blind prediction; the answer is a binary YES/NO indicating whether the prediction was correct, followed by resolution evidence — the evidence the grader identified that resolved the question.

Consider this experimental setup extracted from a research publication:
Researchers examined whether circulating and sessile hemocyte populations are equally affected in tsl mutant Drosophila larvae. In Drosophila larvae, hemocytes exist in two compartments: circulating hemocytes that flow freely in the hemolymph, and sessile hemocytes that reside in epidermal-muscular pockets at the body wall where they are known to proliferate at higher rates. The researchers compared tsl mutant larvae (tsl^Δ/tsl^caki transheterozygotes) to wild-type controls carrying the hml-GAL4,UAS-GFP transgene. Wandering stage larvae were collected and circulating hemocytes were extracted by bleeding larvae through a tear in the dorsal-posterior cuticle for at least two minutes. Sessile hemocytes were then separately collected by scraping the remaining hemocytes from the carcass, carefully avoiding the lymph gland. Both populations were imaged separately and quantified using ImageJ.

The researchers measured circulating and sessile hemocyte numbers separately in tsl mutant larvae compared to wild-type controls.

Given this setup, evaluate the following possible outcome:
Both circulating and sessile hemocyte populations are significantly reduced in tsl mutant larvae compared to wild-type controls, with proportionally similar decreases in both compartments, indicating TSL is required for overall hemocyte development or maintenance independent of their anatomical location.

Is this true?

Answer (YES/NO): YES